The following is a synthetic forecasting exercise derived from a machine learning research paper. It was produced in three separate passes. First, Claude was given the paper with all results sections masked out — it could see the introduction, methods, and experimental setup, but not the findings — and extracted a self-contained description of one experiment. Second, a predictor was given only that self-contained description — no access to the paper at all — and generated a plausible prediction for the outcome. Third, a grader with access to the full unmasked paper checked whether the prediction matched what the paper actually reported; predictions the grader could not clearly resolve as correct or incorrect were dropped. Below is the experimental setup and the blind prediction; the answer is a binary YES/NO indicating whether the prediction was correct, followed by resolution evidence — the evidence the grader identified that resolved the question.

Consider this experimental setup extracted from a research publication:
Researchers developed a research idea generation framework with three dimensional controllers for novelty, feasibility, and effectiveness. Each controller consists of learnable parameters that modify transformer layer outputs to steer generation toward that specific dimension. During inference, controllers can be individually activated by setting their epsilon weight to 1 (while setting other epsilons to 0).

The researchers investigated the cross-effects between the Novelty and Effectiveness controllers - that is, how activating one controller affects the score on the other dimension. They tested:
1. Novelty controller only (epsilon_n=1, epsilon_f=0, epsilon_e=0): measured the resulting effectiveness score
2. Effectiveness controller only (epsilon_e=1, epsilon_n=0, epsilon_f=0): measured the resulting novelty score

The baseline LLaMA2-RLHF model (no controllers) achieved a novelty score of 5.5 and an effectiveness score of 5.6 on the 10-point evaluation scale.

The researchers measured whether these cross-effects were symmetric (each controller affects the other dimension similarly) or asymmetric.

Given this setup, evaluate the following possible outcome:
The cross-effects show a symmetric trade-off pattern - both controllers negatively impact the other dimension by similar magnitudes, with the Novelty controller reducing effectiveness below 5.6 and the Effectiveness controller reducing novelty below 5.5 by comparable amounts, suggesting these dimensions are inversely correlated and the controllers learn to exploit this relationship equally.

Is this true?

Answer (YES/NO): NO